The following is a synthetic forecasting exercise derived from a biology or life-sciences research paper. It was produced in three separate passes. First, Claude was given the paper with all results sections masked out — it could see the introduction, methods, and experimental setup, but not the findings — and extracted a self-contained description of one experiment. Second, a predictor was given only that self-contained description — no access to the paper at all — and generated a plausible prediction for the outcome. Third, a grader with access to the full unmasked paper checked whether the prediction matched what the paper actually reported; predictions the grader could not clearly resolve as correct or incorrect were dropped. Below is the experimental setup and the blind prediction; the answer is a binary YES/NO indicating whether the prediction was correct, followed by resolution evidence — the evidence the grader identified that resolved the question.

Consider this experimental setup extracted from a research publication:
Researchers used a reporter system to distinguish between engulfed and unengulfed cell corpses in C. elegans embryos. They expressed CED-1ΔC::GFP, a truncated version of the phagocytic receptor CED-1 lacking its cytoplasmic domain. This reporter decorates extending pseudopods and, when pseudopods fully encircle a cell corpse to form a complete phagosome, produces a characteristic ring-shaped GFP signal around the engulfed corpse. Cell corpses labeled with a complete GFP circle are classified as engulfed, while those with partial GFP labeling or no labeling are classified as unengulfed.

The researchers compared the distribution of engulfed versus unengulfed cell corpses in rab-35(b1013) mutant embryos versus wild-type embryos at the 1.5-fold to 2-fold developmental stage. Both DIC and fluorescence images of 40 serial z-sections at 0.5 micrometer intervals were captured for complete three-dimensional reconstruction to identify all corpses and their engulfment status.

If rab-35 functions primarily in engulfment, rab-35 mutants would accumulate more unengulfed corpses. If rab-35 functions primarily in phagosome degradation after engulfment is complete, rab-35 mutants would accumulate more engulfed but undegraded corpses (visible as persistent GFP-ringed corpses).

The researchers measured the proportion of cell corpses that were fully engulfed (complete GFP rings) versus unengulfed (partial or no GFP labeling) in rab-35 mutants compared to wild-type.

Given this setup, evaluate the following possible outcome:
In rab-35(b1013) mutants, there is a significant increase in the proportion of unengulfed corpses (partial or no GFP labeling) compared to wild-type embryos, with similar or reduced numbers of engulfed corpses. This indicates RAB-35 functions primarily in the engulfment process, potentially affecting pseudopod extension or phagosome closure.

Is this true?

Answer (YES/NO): NO